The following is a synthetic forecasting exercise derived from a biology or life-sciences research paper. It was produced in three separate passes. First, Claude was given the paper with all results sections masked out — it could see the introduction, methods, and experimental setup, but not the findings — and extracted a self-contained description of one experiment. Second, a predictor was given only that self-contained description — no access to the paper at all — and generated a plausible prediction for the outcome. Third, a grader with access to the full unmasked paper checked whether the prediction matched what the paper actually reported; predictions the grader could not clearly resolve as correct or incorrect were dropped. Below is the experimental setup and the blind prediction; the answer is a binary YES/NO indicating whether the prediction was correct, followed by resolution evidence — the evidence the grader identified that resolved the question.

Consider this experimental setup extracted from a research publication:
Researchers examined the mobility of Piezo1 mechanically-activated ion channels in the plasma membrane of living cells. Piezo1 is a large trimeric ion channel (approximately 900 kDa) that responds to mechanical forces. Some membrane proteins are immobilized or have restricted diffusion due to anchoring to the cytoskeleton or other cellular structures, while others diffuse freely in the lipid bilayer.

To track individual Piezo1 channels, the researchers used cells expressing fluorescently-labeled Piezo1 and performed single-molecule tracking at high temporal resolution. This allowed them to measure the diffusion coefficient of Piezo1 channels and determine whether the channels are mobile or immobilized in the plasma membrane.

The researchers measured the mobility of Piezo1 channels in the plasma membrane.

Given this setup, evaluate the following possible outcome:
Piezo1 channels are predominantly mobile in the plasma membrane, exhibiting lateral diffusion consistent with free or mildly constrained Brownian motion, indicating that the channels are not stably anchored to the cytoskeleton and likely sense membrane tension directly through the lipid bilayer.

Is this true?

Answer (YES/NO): YES